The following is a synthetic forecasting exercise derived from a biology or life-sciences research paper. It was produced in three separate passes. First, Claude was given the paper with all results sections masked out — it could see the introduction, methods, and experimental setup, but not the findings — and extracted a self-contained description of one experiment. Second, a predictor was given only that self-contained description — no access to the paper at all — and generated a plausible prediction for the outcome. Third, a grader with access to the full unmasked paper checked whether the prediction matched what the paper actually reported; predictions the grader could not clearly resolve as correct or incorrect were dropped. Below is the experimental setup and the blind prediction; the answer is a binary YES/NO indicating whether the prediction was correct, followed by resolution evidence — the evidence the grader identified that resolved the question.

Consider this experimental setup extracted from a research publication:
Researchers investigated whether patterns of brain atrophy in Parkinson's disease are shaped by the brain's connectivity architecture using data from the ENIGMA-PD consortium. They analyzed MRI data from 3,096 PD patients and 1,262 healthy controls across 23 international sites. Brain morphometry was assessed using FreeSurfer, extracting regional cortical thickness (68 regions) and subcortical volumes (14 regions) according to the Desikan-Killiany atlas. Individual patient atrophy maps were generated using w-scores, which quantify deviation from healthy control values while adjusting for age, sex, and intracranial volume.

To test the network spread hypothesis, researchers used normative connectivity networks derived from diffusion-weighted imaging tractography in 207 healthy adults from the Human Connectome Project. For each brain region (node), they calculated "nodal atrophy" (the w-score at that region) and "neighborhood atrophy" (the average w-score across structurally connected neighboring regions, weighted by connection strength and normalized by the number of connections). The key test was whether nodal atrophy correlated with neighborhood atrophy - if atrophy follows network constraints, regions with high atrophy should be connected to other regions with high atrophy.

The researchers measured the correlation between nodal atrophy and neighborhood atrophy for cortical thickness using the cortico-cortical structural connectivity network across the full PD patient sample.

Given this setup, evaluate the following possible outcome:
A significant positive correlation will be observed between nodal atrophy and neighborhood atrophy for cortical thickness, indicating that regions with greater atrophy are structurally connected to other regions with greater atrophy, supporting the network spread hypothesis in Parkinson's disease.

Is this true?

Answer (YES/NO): YES